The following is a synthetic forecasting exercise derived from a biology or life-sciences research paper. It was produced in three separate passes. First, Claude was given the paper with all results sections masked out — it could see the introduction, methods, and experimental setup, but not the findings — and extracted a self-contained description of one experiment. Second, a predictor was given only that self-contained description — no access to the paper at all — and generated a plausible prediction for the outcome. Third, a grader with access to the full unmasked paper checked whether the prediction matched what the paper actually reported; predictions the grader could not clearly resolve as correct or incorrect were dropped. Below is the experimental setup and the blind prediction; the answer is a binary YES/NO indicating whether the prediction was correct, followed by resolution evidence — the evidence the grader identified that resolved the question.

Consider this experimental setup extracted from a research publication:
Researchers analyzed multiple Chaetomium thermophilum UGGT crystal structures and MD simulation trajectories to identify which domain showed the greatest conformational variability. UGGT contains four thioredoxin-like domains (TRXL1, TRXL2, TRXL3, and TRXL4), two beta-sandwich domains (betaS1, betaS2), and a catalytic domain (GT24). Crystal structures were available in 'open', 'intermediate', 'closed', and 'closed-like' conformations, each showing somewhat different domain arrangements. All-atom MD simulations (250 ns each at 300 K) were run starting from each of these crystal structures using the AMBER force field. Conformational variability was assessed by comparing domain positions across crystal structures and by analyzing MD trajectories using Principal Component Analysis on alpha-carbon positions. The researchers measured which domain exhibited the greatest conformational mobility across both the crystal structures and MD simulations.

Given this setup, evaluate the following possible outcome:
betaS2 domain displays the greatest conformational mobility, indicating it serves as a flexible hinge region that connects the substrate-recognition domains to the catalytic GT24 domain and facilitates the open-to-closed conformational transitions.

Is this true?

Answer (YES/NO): NO